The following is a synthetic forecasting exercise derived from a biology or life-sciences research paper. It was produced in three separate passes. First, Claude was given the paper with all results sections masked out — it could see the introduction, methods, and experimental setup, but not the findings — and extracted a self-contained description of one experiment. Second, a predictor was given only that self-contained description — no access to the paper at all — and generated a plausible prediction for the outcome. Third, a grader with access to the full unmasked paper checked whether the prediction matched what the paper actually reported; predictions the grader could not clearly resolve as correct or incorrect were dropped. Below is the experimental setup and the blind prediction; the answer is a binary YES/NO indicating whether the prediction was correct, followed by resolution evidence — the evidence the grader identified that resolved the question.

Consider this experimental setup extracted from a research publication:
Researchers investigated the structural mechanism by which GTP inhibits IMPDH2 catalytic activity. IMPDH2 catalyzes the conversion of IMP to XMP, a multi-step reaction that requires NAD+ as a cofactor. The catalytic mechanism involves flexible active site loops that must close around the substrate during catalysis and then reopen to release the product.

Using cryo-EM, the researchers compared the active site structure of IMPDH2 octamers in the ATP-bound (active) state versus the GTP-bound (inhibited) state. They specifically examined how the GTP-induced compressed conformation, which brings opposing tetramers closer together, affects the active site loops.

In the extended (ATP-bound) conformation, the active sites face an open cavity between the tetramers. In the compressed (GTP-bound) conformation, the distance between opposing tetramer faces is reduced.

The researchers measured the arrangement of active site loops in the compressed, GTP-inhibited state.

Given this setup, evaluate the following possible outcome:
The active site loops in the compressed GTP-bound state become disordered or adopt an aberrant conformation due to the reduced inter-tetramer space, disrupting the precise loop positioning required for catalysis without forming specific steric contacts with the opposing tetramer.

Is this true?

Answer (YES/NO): NO